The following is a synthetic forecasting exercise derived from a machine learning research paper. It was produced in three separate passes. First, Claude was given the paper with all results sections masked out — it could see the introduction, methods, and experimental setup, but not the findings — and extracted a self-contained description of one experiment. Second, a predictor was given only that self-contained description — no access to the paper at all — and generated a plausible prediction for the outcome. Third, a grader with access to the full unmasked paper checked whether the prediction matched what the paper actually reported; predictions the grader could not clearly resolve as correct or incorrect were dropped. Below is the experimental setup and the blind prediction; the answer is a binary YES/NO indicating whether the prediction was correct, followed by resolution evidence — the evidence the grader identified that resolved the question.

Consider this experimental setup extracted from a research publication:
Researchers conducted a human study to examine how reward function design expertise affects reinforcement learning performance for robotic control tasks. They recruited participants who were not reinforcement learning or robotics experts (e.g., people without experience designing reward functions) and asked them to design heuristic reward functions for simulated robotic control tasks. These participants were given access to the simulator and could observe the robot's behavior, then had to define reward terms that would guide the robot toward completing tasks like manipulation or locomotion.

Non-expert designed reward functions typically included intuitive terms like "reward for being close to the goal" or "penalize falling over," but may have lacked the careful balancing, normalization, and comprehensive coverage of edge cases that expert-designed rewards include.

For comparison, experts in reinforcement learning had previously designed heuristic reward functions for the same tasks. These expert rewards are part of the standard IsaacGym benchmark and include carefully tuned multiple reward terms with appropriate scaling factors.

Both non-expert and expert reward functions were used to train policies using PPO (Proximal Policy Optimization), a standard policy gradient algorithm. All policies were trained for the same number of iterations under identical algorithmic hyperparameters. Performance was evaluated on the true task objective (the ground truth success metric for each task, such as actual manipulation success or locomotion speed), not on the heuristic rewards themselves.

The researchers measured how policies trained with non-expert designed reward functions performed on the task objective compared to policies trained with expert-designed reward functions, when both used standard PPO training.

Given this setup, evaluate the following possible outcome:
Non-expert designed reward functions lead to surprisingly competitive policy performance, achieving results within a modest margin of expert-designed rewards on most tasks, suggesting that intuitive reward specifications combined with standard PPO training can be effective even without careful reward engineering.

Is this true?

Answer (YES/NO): NO